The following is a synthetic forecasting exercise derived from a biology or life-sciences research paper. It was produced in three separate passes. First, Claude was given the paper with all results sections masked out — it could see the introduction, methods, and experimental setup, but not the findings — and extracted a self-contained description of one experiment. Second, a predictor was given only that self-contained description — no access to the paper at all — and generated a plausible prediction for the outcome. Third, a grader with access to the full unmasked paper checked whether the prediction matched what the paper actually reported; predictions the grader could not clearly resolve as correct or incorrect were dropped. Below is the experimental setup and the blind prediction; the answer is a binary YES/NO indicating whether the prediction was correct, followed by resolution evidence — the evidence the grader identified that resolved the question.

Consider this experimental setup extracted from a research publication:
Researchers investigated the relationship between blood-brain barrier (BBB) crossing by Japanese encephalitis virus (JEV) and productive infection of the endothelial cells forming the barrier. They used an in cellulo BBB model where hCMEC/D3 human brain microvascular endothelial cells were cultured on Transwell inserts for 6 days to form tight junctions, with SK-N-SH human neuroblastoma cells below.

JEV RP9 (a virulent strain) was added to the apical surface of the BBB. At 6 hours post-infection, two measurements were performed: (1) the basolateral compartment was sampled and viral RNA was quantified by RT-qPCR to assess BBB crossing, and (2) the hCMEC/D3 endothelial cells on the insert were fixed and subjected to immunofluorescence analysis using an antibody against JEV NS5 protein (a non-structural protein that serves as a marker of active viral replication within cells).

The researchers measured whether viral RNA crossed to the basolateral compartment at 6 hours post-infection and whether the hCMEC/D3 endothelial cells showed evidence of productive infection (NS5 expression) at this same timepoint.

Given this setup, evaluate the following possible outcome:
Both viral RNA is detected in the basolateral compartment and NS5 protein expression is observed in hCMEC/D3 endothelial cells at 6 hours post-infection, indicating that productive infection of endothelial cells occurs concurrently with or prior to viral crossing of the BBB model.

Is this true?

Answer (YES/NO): NO